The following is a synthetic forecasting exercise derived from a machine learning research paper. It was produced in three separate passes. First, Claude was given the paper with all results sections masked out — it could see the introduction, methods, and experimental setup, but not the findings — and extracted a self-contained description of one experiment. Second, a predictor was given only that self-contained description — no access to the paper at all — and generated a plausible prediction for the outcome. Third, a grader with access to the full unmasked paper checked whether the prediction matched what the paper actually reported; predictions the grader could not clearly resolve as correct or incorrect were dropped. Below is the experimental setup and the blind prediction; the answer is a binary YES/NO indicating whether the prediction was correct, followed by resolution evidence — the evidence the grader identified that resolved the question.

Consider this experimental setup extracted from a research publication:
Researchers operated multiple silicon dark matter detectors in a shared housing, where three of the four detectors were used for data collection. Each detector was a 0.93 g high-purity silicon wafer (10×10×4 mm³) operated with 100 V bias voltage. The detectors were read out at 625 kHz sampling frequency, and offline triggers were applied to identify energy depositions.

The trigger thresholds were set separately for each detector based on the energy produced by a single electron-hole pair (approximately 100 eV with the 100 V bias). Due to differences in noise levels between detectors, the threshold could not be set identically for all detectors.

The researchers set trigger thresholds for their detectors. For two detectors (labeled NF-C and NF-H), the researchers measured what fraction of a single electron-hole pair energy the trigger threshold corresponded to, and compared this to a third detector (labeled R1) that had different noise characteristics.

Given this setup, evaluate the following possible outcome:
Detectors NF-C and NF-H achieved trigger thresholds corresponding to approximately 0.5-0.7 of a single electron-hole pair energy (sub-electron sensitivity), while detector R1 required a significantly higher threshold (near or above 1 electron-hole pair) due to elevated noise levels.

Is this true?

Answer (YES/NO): NO